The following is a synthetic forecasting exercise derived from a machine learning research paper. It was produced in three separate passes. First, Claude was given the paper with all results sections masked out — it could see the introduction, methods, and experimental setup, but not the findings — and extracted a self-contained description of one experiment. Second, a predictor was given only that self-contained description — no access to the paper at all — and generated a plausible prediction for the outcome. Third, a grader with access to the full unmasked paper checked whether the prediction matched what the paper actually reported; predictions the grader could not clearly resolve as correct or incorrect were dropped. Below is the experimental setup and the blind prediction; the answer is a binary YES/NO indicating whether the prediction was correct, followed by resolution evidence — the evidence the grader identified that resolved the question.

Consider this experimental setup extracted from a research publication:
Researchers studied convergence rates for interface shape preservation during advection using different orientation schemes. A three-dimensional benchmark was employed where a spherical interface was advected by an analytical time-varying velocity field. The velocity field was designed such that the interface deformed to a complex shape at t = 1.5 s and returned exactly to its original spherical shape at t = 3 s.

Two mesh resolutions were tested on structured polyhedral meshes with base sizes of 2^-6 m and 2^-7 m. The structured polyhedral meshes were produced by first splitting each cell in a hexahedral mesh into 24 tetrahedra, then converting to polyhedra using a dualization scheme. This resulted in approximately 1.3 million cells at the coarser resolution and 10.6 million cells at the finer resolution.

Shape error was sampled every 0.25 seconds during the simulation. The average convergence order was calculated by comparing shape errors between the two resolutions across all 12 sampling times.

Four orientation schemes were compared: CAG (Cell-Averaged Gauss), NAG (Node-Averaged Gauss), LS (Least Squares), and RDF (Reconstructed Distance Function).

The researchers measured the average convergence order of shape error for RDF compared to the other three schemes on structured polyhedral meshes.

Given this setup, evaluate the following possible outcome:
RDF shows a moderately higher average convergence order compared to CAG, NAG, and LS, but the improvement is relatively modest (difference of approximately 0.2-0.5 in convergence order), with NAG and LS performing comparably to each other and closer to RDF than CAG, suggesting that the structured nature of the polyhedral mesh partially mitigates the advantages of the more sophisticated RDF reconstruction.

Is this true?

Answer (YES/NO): NO